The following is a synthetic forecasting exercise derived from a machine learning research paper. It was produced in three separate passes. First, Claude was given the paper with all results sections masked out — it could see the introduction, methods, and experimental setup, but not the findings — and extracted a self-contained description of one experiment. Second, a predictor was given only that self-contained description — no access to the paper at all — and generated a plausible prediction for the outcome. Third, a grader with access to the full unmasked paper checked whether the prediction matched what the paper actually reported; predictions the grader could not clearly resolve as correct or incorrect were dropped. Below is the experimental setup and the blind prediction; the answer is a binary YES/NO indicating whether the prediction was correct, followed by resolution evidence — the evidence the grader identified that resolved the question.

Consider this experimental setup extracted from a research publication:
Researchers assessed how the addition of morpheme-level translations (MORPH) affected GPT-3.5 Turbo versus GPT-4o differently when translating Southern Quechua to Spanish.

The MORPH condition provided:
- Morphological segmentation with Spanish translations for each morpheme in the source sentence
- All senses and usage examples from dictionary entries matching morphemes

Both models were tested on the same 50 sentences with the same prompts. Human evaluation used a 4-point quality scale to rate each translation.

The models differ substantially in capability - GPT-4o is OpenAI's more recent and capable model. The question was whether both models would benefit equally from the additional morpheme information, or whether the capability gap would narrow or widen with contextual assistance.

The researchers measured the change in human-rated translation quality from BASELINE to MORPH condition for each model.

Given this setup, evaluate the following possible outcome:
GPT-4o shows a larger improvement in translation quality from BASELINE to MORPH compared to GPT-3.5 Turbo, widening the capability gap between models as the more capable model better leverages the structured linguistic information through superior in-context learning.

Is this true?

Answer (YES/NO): NO